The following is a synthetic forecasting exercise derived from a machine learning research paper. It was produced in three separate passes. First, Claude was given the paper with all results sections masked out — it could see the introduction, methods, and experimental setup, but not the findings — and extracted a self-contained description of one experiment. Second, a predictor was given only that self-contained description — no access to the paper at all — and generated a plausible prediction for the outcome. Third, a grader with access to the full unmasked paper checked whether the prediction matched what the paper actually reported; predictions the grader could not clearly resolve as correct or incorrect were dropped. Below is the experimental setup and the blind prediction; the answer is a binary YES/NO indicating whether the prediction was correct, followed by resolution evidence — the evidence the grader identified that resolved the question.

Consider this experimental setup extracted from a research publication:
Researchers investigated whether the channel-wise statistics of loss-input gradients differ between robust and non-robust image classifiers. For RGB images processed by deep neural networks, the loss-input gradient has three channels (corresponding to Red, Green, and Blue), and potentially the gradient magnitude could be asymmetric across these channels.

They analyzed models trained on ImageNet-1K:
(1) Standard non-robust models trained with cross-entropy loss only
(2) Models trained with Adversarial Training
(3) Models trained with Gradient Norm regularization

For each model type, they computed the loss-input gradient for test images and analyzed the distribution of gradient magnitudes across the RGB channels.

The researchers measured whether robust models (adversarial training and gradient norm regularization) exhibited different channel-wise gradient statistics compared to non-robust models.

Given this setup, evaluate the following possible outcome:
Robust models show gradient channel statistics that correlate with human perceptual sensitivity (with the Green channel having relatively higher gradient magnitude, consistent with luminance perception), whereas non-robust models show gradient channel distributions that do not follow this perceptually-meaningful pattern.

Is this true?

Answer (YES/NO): NO